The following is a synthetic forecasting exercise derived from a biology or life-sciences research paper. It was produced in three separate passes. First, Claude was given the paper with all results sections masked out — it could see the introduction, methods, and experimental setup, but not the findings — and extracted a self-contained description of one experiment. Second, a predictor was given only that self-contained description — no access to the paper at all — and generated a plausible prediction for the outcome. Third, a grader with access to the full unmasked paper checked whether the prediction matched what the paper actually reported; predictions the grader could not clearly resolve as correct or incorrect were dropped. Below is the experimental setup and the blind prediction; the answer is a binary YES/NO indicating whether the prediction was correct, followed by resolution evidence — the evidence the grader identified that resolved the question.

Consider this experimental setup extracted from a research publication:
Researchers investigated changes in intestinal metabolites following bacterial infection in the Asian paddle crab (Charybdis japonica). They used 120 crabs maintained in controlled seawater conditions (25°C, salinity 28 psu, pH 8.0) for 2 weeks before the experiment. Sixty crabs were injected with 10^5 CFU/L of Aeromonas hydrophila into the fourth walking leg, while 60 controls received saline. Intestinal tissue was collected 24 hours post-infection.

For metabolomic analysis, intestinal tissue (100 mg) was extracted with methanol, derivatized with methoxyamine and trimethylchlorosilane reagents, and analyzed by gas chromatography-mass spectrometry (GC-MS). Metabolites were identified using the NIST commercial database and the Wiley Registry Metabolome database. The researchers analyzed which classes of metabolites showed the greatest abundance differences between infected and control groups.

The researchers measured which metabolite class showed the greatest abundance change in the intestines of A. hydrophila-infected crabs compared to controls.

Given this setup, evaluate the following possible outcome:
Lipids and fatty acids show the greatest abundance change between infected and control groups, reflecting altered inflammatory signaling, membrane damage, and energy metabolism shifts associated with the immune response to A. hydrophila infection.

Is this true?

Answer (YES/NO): NO